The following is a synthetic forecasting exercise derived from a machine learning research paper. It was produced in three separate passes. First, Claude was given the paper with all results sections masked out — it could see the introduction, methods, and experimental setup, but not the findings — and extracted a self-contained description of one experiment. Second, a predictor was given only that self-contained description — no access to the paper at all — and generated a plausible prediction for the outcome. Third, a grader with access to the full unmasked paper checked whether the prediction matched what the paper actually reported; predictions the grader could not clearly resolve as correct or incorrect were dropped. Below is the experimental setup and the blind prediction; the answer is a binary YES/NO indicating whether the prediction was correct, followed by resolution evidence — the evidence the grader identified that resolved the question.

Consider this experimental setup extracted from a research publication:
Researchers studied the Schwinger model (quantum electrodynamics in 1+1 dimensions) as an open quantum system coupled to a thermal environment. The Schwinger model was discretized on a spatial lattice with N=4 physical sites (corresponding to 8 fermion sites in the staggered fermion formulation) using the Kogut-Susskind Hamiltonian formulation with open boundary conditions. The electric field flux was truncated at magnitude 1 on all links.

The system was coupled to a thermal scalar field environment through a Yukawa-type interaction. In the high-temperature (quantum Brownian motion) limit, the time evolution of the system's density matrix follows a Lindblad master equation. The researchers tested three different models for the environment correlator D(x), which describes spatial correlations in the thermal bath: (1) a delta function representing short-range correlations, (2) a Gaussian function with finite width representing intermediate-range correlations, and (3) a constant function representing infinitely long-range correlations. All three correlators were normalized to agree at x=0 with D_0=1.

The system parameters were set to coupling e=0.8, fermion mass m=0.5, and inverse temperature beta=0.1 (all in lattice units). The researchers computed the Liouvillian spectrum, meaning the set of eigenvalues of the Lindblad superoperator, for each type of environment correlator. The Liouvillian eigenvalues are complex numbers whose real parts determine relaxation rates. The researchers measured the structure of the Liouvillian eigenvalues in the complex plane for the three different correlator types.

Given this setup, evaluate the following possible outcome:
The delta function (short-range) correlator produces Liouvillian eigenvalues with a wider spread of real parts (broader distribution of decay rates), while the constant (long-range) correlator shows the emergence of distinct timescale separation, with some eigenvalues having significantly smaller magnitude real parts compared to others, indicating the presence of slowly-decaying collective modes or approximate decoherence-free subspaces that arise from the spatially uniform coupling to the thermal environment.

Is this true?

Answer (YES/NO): NO